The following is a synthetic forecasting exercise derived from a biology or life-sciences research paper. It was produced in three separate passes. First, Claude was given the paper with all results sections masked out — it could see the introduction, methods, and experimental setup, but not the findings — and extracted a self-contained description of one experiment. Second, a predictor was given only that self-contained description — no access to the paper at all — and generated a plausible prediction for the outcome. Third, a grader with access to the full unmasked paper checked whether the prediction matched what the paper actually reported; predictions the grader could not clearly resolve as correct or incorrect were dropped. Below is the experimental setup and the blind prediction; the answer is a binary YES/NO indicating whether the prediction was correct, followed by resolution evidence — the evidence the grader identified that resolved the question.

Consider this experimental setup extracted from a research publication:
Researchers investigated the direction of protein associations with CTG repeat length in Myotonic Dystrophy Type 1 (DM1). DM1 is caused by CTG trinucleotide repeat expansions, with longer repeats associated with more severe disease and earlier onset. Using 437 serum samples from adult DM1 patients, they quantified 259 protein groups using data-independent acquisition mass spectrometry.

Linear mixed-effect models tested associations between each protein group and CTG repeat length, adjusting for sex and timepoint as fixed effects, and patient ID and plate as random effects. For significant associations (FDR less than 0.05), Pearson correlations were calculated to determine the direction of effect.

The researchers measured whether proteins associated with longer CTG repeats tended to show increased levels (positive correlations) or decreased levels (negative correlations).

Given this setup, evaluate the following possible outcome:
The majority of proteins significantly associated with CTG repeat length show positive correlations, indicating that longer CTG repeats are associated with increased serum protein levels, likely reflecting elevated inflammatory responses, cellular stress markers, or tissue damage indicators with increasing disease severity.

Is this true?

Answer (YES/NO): NO